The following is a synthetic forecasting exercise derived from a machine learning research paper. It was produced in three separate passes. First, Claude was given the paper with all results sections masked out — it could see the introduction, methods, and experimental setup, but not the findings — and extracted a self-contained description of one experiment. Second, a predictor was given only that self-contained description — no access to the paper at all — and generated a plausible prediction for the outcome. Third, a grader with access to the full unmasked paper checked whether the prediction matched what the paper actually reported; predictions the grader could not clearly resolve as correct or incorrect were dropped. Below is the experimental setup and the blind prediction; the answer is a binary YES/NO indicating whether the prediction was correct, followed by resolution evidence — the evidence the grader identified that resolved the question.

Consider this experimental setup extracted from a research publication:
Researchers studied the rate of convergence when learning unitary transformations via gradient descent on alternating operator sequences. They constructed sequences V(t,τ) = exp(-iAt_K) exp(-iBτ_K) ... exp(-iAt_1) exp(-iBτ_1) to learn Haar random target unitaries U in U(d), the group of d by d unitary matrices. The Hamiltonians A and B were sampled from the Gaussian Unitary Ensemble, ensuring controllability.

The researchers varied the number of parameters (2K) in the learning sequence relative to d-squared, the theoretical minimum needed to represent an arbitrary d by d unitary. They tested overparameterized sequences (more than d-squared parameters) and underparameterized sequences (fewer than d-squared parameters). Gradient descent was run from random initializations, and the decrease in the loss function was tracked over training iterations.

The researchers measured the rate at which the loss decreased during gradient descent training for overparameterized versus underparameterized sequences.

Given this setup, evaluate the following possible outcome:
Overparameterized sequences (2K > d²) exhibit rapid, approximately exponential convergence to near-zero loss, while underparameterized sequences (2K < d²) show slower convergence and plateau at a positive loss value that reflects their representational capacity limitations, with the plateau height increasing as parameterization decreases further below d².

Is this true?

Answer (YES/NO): NO